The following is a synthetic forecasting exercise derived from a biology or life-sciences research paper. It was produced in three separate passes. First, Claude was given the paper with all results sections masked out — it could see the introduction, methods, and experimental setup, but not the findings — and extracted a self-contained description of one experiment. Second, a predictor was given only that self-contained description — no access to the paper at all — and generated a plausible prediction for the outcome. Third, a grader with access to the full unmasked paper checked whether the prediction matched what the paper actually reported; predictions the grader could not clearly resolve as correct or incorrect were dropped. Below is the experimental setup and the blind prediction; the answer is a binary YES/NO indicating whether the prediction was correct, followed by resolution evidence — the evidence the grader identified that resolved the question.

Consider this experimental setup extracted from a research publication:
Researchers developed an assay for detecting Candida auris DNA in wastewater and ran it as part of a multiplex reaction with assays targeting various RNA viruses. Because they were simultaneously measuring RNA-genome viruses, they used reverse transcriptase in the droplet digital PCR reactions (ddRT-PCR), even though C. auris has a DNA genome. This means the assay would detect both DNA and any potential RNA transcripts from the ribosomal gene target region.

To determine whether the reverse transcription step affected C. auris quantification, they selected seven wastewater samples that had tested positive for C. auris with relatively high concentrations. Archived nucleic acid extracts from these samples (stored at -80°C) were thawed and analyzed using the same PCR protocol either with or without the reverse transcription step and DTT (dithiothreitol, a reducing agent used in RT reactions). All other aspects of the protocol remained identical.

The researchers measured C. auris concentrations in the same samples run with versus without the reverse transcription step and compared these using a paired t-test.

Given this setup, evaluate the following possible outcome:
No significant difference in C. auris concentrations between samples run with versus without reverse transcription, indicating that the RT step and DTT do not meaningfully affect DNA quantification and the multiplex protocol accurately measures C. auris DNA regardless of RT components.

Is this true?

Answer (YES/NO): YES